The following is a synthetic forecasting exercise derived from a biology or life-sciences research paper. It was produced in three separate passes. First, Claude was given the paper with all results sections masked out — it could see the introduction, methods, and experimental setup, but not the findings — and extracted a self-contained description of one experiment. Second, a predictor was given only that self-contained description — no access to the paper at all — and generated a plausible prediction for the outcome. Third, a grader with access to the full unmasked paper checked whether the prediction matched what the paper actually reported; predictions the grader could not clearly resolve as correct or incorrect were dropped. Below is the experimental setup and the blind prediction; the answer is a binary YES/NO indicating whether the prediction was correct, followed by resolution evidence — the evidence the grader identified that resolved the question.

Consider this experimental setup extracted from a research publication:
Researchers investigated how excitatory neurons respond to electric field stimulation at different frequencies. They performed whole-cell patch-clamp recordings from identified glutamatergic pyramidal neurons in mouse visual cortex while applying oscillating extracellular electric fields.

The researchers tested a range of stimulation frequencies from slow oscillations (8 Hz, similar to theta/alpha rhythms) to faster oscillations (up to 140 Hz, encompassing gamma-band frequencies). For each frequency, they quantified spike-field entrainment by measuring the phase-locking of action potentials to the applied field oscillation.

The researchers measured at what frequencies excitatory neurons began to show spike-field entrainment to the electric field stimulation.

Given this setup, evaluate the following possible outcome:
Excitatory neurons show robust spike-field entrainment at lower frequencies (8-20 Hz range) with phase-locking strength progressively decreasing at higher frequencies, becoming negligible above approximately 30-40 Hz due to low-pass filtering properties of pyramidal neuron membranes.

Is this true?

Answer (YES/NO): NO